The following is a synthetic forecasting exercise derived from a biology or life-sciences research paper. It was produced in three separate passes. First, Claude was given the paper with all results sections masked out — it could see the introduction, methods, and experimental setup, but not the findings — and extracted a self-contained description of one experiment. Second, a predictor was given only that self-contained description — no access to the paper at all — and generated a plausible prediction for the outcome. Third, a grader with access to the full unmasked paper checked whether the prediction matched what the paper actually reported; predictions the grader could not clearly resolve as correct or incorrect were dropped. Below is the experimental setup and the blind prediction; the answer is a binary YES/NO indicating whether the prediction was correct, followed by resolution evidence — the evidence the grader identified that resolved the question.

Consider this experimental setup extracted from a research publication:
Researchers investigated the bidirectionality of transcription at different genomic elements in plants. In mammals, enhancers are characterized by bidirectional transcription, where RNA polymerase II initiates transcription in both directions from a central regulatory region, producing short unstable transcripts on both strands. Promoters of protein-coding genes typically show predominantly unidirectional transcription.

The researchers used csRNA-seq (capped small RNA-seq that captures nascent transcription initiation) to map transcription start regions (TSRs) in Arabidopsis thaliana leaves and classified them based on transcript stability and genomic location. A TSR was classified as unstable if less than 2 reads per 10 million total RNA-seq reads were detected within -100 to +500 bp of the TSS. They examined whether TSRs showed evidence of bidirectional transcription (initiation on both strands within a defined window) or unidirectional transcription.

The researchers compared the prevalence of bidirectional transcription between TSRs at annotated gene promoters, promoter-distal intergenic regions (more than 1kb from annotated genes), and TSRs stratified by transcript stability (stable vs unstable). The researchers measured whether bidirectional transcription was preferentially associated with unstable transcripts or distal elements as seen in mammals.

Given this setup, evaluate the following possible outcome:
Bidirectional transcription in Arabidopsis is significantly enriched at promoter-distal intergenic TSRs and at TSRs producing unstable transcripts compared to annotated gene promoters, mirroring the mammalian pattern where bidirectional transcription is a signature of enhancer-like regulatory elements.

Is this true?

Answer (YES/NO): NO